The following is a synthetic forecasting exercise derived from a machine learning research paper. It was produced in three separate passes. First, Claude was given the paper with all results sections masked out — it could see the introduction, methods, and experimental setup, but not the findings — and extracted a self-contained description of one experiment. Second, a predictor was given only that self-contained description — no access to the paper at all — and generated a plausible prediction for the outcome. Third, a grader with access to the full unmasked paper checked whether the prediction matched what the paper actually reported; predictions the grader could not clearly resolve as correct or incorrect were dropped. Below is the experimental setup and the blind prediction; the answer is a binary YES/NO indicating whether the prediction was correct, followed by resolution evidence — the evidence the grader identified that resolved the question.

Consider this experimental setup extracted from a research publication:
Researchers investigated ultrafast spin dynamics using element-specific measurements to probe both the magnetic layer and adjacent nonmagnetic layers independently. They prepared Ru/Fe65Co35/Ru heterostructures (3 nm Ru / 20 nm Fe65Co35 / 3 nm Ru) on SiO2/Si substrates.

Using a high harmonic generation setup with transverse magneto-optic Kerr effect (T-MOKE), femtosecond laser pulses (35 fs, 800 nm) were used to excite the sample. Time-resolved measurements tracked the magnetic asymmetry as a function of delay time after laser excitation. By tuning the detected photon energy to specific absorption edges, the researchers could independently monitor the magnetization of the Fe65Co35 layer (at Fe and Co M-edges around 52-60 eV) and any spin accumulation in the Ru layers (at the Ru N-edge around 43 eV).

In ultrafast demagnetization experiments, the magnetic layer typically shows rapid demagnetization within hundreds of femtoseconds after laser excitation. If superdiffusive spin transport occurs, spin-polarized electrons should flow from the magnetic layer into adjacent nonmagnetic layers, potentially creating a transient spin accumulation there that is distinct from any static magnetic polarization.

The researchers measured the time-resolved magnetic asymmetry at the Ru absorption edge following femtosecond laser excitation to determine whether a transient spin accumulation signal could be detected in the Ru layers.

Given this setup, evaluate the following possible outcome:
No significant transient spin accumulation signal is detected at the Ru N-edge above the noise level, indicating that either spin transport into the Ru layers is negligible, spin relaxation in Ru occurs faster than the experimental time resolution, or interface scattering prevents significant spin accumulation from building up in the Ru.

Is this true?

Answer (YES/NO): NO